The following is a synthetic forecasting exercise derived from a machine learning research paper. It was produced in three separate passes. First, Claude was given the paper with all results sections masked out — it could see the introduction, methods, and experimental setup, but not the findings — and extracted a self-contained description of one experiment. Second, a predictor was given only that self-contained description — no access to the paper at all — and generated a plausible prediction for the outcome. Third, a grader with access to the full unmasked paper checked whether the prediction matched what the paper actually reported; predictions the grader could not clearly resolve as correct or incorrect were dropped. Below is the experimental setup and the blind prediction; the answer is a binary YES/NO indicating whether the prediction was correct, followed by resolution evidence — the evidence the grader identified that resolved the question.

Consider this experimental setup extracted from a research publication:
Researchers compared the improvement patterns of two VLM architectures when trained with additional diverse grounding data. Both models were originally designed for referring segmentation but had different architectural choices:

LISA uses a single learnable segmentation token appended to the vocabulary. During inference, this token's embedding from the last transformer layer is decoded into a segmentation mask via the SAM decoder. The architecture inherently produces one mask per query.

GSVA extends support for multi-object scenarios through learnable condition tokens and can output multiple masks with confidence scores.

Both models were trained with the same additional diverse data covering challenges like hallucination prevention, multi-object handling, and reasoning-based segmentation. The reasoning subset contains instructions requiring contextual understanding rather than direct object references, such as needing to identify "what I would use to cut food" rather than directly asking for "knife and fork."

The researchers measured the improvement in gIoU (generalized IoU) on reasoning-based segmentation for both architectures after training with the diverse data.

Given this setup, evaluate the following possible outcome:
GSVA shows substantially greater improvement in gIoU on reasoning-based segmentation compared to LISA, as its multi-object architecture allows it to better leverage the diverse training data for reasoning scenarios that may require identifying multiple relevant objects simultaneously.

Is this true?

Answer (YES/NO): YES